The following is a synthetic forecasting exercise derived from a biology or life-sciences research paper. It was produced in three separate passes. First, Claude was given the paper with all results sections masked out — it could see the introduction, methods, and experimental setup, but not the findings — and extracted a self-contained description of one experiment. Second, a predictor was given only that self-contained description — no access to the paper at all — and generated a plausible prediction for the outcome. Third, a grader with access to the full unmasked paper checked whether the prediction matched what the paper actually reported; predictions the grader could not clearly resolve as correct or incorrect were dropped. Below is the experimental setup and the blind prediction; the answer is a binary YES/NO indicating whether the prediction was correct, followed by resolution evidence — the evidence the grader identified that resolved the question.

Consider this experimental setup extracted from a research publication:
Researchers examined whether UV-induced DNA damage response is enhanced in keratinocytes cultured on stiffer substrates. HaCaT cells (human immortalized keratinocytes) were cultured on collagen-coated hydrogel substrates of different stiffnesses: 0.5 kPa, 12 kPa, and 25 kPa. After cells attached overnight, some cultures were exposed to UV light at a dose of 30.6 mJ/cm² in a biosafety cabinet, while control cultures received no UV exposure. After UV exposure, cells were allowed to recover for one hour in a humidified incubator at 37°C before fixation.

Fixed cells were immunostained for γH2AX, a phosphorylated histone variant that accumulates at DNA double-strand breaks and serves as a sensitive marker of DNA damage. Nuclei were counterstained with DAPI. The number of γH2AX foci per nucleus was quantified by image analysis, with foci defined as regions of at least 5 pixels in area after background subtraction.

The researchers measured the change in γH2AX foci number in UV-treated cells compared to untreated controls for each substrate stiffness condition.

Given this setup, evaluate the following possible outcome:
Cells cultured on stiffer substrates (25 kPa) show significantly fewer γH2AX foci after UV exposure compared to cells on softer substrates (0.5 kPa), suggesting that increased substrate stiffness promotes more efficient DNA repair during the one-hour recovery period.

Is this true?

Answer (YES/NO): NO